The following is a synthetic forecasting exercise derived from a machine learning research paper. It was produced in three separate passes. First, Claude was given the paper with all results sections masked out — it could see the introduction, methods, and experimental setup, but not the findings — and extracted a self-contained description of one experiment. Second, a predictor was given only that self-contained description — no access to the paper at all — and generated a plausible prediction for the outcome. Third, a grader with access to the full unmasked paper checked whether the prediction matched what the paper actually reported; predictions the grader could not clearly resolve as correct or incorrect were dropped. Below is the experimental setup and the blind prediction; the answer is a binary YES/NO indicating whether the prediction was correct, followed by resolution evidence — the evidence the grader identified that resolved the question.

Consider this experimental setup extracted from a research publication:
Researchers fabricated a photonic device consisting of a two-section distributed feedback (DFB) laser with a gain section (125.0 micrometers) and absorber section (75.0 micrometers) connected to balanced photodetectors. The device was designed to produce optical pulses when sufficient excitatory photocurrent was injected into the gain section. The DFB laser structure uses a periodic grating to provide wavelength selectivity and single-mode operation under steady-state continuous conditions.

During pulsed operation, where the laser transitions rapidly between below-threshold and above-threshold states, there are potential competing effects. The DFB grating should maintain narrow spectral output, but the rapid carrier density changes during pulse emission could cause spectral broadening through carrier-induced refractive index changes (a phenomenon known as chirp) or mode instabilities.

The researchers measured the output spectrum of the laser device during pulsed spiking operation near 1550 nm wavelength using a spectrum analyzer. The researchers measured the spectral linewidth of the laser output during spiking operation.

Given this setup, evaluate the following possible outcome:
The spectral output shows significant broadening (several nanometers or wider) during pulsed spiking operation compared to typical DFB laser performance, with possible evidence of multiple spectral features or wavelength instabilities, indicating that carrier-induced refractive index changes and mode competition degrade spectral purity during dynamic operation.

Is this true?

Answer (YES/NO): NO